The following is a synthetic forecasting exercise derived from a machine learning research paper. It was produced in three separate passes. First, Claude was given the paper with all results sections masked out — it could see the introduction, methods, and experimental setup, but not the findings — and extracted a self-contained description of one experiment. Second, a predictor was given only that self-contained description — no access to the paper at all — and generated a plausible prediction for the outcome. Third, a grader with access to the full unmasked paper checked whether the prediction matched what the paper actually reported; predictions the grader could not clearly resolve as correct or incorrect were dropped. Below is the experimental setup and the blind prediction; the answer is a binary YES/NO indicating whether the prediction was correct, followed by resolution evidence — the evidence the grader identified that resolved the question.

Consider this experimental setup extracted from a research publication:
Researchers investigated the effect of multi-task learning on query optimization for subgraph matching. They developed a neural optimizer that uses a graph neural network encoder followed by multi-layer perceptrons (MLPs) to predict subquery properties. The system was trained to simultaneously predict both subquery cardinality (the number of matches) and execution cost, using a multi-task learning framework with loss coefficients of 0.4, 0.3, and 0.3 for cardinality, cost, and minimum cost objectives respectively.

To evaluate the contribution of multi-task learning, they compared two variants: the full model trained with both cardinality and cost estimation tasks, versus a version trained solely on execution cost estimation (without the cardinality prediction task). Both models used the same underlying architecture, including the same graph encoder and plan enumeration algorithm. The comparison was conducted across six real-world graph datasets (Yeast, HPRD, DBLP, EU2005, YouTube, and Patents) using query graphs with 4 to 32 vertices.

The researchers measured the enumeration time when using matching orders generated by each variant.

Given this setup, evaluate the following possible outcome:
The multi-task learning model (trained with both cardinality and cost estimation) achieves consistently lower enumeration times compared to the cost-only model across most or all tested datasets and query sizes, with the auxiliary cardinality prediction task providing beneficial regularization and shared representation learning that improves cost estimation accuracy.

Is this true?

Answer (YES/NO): YES